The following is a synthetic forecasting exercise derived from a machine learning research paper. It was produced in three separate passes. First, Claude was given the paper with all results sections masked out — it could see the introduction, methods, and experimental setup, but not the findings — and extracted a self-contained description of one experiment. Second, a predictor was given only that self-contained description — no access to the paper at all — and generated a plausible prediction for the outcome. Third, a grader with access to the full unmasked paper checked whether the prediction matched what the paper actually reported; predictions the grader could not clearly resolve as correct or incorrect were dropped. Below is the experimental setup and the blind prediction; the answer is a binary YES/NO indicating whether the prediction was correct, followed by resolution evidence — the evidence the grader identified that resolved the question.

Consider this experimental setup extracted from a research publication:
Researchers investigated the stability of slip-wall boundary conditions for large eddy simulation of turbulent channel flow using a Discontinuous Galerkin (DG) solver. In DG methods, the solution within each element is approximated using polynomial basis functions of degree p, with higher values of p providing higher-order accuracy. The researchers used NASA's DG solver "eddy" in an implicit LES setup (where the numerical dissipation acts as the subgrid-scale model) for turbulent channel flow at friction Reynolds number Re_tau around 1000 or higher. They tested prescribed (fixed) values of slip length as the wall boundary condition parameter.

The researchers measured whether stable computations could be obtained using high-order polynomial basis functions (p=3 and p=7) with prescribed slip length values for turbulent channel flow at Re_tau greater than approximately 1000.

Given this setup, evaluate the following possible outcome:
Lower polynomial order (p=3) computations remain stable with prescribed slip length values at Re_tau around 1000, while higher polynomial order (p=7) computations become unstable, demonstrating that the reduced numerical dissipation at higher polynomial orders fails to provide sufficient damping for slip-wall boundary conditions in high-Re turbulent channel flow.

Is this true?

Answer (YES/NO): NO